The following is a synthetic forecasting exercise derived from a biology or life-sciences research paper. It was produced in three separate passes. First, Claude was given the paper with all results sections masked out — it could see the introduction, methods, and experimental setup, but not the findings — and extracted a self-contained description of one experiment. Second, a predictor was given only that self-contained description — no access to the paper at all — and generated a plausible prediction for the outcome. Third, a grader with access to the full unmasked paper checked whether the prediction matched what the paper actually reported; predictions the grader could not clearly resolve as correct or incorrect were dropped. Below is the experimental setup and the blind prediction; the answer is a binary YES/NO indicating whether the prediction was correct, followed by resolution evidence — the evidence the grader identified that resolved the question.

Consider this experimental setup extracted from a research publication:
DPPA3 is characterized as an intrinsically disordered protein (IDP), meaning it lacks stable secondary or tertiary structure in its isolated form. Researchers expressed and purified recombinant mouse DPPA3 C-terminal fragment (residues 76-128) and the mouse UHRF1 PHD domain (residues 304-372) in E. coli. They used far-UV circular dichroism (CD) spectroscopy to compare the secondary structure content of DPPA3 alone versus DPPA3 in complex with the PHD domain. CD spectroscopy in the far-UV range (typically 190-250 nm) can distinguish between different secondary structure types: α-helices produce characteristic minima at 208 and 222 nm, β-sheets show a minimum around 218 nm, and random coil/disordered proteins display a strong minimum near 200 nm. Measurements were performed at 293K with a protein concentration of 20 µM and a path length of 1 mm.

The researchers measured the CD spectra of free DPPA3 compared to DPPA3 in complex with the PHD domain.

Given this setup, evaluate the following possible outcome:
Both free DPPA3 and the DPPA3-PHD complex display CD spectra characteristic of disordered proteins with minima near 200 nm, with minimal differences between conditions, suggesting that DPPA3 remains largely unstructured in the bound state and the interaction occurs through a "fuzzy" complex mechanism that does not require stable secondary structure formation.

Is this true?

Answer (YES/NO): NO